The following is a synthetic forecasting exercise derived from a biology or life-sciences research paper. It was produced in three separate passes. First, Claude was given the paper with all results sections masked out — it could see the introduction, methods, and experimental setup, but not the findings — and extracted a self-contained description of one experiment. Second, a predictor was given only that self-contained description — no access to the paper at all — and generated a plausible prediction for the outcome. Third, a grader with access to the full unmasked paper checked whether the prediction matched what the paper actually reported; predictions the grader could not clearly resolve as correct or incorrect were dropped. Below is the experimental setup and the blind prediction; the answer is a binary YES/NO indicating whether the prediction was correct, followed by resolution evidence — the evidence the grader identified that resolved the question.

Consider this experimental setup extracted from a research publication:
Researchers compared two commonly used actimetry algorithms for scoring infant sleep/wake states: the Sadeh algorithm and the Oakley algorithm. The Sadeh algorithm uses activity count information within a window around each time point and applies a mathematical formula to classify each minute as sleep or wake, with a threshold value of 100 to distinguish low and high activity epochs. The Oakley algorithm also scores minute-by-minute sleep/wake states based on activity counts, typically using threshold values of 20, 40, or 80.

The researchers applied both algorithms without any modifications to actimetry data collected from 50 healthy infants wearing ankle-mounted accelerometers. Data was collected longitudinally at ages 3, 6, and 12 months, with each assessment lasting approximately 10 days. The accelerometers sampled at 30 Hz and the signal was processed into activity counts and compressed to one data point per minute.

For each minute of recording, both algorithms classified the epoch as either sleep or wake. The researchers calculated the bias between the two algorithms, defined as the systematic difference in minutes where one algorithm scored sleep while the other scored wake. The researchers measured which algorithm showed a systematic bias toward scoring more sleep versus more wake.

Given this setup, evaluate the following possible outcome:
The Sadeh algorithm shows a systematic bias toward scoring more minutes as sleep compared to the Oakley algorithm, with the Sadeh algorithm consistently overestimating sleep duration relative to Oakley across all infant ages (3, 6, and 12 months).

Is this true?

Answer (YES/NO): YES